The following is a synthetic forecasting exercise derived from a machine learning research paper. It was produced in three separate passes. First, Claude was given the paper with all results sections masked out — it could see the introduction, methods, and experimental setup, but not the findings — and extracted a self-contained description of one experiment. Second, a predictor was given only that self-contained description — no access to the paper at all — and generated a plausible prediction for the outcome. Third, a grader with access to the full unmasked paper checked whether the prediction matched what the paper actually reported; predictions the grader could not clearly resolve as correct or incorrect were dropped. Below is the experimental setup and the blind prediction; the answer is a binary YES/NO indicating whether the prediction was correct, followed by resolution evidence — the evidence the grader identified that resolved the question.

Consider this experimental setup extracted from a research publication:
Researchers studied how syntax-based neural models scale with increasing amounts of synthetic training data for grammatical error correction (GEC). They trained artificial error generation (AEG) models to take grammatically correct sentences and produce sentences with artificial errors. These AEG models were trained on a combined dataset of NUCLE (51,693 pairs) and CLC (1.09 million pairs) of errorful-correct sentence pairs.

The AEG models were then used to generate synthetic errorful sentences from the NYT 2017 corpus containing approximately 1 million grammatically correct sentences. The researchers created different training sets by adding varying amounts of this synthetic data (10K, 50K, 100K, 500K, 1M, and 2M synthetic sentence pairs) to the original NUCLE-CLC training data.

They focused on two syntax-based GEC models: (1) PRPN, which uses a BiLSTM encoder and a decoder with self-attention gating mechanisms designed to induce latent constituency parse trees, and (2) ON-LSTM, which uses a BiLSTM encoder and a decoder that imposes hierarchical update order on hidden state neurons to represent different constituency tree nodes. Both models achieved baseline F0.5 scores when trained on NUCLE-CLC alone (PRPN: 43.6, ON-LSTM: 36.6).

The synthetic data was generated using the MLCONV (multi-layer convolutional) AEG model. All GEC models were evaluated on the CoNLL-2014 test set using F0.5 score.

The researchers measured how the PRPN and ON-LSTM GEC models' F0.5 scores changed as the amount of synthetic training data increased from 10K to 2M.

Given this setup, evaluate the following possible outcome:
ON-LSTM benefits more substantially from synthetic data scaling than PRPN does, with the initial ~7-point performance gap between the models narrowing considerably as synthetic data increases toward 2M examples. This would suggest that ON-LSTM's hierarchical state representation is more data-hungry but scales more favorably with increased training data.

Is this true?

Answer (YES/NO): NO